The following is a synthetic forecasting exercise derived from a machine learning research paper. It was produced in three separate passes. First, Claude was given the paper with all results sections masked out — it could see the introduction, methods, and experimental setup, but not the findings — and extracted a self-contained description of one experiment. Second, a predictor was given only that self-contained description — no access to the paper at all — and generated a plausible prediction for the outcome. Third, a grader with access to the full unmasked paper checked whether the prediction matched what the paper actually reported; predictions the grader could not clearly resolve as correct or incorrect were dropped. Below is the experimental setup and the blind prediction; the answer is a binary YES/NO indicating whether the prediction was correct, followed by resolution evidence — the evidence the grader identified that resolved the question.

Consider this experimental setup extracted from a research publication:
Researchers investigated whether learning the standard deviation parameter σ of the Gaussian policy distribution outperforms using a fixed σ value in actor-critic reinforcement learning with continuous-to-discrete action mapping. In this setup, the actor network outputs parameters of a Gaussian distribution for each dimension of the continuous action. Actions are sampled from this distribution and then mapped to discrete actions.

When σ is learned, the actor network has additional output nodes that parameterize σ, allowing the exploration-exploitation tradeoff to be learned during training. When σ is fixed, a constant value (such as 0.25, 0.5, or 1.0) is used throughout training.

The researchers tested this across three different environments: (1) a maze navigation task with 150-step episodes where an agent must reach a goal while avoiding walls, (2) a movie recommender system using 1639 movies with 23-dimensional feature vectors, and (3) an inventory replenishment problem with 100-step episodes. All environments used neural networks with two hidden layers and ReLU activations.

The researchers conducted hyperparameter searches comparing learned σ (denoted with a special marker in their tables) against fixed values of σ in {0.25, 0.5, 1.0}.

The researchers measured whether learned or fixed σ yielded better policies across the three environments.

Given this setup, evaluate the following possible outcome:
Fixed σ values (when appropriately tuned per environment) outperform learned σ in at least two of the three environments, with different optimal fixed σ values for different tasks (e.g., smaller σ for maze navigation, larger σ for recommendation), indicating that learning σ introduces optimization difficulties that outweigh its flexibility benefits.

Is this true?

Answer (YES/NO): NO